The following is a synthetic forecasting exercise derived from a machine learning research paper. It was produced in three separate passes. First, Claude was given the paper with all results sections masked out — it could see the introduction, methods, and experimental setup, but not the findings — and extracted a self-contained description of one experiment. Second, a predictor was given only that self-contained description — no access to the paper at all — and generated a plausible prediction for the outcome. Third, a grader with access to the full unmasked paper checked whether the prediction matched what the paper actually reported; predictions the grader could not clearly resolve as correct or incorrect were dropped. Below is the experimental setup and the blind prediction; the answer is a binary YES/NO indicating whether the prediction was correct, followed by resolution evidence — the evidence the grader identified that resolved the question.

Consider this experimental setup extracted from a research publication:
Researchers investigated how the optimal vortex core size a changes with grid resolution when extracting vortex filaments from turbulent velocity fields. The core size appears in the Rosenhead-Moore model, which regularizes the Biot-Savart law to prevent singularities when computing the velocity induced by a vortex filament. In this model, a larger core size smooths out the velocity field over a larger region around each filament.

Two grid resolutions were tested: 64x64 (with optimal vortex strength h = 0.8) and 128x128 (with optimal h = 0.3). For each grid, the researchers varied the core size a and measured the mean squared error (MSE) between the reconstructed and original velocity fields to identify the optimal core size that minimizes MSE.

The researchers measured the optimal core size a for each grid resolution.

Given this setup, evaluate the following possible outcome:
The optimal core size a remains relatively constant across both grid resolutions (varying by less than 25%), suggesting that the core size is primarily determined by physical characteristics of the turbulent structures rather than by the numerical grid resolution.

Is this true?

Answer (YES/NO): NO